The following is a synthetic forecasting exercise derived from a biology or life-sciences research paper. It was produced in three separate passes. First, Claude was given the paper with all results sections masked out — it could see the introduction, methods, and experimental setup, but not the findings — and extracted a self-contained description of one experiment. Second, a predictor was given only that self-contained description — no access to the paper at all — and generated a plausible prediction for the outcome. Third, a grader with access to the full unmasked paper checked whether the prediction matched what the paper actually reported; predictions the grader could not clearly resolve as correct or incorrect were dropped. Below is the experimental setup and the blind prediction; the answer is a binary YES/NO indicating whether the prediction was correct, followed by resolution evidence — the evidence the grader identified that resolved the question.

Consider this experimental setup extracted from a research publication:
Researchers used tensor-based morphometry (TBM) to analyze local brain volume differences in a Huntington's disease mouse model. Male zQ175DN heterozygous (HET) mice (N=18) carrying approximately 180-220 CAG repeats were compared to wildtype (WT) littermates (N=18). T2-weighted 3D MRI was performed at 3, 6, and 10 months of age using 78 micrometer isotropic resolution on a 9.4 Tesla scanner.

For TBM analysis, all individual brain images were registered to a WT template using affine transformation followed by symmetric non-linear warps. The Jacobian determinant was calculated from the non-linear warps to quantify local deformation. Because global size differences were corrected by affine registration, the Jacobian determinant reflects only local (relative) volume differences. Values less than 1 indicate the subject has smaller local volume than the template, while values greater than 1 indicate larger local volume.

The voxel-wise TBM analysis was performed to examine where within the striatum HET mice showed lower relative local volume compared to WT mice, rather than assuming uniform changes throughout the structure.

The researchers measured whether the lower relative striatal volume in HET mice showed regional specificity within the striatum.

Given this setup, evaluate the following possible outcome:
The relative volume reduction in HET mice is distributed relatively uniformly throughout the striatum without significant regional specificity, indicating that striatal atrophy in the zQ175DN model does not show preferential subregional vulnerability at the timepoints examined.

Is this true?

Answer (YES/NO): NO